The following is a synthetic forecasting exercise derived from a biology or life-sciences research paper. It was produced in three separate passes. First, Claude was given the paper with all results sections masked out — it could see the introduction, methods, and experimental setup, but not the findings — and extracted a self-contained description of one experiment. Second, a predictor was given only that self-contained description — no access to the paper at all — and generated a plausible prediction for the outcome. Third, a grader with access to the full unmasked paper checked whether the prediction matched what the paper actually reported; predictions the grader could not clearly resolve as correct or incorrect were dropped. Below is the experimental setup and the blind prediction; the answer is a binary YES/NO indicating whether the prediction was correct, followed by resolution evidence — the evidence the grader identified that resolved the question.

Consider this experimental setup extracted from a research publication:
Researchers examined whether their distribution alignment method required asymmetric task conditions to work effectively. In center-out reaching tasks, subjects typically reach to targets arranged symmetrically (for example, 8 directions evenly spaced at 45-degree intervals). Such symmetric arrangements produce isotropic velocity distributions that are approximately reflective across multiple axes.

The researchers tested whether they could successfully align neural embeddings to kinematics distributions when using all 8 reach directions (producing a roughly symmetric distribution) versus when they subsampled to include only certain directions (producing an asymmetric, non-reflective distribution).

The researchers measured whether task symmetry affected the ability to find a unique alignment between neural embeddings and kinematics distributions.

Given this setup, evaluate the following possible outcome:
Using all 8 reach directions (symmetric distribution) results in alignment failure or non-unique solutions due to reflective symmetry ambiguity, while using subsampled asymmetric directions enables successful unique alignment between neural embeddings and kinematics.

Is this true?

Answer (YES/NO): YES